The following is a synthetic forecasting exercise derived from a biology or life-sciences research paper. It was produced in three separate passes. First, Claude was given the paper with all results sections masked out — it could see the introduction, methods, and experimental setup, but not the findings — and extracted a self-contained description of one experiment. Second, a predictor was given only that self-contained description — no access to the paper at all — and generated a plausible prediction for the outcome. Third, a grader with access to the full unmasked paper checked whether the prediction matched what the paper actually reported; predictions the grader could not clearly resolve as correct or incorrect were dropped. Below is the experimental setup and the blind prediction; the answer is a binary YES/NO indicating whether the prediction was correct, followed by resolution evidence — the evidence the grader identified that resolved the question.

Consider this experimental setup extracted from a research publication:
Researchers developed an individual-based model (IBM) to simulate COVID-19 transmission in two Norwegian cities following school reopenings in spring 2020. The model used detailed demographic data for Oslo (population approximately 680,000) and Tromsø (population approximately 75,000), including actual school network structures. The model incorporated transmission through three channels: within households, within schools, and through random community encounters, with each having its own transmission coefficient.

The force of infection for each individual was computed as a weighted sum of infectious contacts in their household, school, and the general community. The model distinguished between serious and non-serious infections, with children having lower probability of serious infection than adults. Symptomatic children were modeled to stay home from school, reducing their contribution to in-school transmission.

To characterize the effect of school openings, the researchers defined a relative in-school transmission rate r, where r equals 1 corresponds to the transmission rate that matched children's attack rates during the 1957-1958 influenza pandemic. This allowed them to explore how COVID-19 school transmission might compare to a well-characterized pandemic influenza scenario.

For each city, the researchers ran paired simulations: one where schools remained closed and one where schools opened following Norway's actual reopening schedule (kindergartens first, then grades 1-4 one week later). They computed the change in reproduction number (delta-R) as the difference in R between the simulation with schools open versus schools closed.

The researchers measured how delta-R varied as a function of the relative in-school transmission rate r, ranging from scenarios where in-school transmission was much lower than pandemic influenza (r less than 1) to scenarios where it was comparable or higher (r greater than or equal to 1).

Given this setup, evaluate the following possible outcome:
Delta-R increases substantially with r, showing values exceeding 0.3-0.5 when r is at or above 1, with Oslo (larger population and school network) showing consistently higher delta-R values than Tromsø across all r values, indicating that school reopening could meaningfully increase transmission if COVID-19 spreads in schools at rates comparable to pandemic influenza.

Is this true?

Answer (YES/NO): NO